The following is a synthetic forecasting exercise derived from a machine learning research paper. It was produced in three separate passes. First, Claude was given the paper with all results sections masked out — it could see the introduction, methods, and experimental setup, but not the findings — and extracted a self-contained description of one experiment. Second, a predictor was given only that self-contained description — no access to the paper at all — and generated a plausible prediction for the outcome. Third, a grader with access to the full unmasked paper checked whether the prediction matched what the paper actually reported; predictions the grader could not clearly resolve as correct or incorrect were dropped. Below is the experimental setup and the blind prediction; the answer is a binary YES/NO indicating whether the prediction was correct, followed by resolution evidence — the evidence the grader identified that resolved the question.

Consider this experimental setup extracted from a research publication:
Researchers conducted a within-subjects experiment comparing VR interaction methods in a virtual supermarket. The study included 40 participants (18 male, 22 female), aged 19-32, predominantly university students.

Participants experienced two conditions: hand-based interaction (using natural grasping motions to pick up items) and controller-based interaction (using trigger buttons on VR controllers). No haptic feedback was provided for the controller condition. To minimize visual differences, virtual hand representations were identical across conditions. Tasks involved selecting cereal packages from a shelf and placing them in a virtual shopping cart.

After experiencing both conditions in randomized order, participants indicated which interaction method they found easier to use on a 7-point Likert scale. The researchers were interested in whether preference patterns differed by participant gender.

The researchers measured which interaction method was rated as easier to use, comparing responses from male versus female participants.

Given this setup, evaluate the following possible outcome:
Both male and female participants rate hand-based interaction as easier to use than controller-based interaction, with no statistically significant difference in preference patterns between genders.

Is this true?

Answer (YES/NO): NO